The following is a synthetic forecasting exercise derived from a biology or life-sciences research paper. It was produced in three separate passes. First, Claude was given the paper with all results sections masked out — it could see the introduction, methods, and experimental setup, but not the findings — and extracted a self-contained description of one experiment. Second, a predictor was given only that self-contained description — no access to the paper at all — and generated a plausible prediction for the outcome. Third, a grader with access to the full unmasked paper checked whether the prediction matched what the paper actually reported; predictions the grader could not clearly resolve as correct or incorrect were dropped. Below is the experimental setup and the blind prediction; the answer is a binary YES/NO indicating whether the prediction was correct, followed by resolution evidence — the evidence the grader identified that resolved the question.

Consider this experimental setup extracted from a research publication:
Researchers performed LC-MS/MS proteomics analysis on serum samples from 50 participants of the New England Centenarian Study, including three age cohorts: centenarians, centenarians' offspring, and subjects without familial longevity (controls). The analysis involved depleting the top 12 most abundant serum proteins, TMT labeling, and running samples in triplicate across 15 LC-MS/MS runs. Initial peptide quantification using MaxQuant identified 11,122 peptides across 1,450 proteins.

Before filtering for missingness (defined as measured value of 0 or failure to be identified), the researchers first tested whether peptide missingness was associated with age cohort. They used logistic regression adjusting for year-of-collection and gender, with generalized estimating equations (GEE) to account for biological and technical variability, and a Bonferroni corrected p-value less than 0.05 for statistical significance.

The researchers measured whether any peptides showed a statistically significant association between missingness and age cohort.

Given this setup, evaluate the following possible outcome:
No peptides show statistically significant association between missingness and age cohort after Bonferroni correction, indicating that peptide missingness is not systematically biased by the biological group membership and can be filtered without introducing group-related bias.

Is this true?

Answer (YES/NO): YES